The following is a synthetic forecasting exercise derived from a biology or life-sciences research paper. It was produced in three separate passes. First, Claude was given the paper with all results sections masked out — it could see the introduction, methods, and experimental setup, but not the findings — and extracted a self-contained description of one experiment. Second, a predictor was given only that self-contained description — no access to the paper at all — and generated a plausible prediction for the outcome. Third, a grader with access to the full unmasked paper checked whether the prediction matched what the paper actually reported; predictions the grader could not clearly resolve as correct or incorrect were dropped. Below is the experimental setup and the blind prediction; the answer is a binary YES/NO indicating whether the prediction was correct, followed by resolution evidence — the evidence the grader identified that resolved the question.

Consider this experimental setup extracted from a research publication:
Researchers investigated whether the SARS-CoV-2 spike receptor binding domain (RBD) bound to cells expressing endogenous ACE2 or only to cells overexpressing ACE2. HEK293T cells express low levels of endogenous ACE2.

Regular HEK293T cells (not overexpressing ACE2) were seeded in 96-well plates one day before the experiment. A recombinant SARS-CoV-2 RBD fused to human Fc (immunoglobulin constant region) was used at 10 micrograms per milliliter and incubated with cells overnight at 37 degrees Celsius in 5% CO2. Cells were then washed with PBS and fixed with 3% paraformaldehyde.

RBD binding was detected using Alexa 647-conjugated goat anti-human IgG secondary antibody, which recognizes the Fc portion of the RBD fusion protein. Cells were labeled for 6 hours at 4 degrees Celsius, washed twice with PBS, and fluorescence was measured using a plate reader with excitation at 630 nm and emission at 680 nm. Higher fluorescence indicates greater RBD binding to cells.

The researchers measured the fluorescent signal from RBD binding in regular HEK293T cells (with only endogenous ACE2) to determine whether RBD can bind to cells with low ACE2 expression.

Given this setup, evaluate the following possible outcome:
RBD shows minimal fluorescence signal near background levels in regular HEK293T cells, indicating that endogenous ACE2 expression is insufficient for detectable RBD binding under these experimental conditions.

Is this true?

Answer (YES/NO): NO